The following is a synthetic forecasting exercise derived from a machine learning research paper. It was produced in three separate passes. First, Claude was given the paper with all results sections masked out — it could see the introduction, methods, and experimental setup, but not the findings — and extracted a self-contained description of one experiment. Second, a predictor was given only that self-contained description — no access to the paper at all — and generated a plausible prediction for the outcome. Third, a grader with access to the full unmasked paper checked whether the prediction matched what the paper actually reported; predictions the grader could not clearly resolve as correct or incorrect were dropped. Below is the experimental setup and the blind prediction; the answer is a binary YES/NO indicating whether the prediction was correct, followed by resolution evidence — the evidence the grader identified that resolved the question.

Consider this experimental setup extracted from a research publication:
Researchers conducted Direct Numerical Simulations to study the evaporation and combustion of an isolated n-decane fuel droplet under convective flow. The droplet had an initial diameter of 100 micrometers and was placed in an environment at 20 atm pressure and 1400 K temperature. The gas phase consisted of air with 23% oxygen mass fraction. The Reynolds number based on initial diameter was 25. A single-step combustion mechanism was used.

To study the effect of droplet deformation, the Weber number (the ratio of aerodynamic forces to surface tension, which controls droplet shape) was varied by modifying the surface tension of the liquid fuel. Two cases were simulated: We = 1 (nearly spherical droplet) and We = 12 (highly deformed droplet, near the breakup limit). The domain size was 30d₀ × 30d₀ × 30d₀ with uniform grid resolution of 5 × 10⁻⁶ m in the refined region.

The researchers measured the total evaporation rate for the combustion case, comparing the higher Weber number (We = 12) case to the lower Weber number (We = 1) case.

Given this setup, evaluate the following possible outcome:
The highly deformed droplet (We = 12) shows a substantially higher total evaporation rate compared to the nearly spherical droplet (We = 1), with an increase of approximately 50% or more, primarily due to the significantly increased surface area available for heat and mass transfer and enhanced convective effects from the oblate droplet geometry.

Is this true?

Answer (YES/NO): NO